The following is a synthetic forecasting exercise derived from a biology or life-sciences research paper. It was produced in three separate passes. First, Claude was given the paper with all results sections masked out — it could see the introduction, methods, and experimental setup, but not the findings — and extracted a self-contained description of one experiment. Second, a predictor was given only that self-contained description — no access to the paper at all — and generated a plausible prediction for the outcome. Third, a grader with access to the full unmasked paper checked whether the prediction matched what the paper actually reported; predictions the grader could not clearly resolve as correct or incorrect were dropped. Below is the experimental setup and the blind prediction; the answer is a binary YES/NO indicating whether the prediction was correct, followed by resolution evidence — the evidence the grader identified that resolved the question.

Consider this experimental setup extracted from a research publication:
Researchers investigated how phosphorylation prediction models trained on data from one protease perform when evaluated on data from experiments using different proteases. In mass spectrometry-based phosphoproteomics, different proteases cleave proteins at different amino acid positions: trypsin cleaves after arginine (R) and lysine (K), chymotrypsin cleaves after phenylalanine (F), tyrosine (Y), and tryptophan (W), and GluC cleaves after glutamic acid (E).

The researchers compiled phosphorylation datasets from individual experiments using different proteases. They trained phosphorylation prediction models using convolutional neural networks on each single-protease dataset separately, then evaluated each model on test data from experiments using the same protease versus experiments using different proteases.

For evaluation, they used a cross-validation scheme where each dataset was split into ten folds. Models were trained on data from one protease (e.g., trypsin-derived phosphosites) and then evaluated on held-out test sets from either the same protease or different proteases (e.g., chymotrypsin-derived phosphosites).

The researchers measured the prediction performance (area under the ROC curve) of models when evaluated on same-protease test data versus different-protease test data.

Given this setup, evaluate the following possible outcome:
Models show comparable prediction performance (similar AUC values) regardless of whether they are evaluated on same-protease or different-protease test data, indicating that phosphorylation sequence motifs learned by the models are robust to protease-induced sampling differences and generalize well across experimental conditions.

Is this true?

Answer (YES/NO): NO